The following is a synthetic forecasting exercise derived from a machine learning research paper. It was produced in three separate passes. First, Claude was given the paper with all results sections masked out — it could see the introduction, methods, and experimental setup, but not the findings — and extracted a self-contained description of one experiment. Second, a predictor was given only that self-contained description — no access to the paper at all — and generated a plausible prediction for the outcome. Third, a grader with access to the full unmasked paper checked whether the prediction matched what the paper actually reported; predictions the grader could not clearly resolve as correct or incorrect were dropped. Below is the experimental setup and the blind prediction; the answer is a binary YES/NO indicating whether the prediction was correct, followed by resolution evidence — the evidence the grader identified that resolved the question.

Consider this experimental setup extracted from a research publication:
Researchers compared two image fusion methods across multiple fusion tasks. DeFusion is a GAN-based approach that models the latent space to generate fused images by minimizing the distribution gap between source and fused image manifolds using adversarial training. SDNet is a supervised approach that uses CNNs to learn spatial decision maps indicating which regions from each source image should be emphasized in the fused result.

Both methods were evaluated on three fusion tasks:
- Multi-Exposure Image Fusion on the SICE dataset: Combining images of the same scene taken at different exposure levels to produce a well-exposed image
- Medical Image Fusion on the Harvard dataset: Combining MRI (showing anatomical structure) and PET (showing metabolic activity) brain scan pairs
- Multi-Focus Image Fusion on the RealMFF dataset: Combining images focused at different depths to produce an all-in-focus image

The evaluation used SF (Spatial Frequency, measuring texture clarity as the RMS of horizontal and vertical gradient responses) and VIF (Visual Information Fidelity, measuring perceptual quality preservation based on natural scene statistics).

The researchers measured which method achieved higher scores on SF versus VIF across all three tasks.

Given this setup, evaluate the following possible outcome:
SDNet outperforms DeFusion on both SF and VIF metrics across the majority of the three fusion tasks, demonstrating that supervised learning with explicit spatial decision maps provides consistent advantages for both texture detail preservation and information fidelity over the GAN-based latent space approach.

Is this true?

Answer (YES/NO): NO